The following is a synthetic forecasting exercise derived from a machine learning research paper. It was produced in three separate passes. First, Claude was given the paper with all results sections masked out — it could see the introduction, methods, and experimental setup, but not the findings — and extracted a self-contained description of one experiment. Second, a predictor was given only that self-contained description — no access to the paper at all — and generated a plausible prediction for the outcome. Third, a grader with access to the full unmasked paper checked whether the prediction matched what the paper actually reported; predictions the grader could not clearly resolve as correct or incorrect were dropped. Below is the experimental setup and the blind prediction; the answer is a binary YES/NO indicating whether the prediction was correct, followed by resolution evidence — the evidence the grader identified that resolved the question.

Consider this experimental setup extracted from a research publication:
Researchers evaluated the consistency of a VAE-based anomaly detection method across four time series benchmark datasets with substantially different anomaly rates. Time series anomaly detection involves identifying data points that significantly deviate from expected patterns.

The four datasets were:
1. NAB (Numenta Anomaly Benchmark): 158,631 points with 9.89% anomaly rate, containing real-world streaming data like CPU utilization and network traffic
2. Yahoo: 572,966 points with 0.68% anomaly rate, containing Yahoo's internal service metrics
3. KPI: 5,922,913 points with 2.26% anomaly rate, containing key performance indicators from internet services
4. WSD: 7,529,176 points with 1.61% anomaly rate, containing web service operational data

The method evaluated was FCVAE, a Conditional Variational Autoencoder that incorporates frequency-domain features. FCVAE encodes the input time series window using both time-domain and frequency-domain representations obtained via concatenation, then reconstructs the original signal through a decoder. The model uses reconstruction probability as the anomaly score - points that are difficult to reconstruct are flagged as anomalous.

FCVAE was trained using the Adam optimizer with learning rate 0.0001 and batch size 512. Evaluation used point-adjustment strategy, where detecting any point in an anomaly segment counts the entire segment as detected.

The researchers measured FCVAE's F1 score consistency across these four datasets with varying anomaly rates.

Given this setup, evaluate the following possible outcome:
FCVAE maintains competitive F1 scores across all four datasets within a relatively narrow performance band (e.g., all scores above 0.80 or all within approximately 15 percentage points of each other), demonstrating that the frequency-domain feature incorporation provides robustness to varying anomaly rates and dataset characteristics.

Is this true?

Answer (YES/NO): YES